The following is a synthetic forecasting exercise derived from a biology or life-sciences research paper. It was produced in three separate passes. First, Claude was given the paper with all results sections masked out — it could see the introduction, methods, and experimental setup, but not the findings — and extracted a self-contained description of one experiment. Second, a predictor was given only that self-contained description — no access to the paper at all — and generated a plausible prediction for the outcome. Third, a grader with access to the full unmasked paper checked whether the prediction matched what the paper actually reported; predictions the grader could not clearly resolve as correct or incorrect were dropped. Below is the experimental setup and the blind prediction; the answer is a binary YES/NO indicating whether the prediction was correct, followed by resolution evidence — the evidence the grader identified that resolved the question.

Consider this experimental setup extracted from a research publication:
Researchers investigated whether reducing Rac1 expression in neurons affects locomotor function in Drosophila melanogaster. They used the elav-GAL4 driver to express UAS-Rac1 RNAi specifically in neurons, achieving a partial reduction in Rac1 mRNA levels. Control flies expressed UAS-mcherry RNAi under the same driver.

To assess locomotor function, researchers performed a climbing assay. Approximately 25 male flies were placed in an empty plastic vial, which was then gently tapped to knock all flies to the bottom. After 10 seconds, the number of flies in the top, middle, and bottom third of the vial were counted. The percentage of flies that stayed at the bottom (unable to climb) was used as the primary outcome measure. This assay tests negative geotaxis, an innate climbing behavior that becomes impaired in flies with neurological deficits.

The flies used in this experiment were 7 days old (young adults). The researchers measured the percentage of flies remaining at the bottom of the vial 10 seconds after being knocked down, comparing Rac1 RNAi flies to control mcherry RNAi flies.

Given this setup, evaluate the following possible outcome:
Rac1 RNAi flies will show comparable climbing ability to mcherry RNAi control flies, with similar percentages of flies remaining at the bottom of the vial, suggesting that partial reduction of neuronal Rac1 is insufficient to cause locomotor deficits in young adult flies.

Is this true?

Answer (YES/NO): YES